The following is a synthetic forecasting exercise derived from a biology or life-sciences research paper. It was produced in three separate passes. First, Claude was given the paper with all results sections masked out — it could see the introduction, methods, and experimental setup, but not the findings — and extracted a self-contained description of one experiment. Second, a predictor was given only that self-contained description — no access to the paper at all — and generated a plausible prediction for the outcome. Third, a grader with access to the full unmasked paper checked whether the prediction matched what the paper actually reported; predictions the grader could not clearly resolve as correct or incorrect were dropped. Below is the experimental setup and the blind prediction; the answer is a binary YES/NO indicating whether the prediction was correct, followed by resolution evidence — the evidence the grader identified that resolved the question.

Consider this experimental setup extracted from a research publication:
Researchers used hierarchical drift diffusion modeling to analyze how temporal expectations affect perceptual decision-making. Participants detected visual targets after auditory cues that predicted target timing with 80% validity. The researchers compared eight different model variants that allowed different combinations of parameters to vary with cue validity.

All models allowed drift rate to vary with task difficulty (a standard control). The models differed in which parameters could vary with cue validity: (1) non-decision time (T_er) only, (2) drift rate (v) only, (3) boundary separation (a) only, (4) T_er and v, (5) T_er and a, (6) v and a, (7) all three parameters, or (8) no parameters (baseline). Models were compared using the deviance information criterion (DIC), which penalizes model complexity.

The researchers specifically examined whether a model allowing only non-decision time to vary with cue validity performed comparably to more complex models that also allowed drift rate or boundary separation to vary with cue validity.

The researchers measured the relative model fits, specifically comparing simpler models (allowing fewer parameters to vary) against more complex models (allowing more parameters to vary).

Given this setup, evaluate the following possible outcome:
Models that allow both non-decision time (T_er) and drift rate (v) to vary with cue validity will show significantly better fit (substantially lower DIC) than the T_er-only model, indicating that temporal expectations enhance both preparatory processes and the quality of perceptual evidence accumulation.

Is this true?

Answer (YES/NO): NO